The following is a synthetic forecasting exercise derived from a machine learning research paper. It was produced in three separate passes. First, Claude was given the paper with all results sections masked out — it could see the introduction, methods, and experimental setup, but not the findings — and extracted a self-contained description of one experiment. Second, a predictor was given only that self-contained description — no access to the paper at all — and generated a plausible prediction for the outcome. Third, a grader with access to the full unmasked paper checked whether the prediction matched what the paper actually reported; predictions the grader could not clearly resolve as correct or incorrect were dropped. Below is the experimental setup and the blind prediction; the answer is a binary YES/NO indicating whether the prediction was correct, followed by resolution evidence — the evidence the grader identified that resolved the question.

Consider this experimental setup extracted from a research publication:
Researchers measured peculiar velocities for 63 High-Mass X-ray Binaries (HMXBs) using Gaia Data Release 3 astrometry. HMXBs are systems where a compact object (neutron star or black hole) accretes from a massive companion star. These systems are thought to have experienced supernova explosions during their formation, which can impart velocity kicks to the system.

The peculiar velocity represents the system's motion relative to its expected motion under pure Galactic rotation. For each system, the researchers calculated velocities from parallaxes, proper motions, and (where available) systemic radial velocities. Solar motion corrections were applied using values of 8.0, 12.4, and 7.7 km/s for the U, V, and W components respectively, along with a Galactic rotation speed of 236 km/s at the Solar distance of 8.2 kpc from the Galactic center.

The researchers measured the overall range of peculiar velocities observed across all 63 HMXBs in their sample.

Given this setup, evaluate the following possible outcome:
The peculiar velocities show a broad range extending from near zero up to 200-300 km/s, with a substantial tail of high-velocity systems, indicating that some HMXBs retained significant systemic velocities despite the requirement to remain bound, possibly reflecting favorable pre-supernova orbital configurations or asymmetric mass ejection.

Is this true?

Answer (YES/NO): NO